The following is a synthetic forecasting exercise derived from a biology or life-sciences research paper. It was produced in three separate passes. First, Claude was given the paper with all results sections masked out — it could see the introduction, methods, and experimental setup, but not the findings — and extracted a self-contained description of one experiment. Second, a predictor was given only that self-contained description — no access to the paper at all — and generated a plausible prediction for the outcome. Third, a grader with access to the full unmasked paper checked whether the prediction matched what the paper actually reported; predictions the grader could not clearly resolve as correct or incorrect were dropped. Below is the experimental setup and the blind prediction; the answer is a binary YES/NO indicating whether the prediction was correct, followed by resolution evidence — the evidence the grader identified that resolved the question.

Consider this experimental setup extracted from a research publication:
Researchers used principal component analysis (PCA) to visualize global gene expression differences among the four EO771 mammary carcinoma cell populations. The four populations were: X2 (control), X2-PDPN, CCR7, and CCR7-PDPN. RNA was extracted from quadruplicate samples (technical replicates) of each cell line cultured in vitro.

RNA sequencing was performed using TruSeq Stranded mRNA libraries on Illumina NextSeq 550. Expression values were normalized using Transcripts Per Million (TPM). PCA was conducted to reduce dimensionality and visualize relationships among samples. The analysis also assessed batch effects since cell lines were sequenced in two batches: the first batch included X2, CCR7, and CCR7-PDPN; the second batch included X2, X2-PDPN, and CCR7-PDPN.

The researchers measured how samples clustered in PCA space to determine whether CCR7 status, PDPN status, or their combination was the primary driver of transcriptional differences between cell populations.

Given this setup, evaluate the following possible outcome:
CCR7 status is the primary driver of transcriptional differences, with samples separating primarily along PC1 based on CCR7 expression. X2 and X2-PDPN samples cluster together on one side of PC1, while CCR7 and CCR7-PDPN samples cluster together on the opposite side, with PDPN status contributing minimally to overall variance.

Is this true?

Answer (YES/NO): NO